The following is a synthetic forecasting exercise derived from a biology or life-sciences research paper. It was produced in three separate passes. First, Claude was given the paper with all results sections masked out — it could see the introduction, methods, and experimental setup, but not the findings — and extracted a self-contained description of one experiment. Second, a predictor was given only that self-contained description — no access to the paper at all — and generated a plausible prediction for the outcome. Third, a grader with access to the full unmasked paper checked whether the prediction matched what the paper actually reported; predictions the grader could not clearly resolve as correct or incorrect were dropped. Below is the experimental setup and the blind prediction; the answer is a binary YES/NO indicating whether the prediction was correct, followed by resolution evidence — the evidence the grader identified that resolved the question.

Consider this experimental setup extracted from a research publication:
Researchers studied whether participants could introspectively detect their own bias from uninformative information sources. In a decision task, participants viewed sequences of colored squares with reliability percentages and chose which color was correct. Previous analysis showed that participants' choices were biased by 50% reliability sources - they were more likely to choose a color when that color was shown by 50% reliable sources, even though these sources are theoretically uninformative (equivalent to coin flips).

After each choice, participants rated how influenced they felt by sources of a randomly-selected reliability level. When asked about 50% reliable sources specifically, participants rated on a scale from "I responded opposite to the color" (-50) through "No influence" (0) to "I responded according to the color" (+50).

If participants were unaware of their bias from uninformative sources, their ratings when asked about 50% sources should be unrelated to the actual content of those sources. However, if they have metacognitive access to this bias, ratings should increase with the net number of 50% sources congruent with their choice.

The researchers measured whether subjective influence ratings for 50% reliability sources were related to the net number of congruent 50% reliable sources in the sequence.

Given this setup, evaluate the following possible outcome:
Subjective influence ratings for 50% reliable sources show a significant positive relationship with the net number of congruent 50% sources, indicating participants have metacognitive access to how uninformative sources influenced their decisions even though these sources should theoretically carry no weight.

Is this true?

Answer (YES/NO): YES